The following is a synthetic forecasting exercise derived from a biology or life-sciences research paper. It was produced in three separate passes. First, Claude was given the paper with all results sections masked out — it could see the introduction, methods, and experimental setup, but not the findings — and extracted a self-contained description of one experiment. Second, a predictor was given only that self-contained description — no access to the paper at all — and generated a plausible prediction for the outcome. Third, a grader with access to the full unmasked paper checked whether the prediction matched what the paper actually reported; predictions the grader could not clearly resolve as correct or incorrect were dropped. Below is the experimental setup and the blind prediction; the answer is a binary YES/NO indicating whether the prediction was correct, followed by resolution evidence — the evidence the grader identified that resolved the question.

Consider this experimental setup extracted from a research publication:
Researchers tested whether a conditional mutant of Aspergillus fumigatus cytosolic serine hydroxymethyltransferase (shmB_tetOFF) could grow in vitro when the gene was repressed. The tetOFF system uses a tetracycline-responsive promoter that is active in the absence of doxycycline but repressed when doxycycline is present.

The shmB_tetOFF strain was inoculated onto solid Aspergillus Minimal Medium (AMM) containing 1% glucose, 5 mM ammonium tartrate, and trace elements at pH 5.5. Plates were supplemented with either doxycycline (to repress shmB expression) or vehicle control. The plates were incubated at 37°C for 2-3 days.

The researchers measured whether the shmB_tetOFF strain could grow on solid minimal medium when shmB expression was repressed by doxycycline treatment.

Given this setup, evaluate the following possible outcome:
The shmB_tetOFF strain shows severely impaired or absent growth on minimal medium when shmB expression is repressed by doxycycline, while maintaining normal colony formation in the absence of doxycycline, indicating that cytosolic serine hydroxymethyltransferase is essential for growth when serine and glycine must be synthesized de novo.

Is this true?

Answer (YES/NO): YES